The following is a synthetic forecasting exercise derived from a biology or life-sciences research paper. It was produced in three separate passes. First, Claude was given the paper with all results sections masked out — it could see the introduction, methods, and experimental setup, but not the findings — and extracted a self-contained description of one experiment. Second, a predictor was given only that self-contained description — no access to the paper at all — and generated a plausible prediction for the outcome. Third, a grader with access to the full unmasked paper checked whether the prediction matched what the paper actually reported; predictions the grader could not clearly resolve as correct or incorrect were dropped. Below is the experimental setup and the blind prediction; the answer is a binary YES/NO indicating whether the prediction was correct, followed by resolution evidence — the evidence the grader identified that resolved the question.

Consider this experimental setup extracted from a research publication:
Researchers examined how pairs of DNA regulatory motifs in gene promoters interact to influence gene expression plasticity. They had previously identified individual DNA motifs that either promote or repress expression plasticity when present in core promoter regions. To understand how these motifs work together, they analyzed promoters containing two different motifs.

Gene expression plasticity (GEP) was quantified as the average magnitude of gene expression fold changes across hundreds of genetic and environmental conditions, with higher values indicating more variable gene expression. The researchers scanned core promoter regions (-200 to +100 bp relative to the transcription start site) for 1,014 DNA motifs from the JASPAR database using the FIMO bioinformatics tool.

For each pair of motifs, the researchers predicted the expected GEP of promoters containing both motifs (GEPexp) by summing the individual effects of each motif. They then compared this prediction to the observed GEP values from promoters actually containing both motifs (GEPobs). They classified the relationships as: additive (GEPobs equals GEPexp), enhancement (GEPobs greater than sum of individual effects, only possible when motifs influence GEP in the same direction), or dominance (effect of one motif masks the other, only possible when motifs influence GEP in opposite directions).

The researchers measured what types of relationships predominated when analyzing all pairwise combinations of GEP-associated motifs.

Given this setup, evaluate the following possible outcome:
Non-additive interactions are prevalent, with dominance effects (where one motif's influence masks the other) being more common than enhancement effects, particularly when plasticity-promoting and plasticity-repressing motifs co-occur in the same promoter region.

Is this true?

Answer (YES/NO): NO